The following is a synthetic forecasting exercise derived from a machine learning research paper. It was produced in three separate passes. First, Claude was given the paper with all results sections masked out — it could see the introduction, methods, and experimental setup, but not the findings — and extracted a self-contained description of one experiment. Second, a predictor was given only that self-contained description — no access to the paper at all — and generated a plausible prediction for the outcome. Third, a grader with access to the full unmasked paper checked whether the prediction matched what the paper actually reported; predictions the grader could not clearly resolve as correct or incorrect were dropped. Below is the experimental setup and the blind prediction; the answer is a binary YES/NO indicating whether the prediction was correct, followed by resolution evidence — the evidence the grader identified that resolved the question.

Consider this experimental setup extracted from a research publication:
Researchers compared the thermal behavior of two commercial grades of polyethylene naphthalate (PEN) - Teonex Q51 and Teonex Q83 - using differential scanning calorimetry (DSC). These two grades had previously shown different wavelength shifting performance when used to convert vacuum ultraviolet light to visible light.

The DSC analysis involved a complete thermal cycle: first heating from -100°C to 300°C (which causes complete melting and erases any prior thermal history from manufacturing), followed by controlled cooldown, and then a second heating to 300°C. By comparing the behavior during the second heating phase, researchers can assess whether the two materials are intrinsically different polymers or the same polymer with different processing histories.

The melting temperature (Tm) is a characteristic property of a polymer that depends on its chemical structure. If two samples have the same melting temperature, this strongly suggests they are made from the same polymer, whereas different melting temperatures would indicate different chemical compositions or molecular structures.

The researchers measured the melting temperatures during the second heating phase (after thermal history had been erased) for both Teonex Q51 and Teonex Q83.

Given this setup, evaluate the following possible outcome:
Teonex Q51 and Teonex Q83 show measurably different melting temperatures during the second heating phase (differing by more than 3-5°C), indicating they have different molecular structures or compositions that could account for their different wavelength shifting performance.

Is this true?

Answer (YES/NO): NO